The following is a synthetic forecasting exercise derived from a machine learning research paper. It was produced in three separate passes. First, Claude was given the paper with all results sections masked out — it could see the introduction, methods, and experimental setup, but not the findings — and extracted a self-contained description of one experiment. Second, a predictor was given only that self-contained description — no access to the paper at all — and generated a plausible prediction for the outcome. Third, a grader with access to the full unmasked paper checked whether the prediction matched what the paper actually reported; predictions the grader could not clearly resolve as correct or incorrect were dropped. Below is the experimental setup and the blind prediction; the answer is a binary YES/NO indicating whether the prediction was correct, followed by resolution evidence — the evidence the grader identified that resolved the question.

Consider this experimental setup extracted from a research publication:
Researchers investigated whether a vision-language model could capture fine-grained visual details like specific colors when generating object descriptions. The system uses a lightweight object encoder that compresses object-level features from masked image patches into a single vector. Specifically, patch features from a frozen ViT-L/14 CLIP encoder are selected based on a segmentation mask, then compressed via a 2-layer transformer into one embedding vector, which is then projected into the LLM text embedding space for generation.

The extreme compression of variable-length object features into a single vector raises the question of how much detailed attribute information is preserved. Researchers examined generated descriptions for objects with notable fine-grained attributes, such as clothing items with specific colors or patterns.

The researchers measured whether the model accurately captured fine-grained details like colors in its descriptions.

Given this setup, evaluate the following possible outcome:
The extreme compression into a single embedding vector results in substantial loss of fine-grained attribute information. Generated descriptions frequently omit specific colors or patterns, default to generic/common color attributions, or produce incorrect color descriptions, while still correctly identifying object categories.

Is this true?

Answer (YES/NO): NO